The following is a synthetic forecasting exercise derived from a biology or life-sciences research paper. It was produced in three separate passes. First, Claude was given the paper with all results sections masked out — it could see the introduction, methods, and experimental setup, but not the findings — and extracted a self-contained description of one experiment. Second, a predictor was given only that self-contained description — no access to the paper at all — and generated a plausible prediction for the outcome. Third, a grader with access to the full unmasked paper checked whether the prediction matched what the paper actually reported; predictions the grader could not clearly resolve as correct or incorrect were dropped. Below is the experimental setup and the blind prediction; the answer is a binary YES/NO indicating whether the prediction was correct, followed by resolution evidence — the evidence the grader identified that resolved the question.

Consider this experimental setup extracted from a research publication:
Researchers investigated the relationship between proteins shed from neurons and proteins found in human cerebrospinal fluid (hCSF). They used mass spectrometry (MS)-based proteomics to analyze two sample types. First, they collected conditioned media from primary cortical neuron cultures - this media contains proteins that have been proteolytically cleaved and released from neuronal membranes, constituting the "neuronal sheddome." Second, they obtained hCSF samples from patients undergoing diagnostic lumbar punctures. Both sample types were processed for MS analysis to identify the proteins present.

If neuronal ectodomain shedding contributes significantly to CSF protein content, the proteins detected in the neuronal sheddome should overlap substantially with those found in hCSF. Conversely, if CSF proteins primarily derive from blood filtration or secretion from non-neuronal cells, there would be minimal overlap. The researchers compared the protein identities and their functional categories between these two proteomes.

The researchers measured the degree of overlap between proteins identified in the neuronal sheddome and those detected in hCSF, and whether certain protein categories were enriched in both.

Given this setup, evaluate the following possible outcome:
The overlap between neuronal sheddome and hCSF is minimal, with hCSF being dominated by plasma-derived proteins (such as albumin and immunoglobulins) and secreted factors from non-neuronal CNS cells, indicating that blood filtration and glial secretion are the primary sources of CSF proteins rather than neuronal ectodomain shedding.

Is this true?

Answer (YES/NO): NO